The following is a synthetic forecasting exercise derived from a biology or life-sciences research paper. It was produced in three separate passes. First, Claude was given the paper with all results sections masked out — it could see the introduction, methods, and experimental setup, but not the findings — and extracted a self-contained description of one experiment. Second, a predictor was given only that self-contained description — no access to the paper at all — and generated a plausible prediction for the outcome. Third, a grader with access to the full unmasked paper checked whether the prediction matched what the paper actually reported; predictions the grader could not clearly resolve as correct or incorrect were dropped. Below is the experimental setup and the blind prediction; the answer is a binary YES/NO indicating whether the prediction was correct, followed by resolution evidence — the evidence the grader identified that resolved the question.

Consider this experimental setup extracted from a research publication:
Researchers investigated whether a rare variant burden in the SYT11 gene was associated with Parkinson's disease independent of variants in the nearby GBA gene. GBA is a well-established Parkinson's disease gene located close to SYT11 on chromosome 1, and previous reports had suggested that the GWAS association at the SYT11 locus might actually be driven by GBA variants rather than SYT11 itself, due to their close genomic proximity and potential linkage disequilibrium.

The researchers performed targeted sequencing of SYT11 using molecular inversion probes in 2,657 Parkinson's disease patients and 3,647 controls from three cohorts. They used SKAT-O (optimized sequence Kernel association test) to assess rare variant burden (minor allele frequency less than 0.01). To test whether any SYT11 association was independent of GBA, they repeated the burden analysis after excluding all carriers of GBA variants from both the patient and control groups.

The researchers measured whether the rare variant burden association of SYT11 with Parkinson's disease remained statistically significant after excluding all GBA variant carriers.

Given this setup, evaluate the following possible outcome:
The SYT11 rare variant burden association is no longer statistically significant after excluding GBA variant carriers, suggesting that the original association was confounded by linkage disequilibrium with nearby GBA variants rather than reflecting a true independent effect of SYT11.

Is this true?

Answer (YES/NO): NO